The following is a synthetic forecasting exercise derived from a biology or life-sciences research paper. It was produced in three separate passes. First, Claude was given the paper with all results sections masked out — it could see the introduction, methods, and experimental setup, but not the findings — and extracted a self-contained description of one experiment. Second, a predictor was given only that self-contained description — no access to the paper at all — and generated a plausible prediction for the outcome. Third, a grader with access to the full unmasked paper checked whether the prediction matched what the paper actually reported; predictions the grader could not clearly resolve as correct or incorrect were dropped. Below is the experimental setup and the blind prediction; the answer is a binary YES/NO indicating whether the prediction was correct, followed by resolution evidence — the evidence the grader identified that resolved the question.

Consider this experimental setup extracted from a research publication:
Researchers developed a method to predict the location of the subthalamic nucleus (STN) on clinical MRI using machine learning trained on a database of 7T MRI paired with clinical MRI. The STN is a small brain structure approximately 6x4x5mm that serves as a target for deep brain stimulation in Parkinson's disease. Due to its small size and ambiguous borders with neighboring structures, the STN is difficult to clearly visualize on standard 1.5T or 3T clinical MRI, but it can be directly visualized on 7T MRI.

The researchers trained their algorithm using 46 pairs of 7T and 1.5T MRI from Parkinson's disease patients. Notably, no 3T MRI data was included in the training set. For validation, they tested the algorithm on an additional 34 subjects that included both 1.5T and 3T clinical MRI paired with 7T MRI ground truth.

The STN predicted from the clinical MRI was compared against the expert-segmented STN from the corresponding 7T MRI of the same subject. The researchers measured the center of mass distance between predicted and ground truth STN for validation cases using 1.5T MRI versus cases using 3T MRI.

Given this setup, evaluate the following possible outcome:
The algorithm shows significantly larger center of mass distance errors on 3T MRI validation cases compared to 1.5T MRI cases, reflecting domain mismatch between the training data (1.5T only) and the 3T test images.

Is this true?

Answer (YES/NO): NO